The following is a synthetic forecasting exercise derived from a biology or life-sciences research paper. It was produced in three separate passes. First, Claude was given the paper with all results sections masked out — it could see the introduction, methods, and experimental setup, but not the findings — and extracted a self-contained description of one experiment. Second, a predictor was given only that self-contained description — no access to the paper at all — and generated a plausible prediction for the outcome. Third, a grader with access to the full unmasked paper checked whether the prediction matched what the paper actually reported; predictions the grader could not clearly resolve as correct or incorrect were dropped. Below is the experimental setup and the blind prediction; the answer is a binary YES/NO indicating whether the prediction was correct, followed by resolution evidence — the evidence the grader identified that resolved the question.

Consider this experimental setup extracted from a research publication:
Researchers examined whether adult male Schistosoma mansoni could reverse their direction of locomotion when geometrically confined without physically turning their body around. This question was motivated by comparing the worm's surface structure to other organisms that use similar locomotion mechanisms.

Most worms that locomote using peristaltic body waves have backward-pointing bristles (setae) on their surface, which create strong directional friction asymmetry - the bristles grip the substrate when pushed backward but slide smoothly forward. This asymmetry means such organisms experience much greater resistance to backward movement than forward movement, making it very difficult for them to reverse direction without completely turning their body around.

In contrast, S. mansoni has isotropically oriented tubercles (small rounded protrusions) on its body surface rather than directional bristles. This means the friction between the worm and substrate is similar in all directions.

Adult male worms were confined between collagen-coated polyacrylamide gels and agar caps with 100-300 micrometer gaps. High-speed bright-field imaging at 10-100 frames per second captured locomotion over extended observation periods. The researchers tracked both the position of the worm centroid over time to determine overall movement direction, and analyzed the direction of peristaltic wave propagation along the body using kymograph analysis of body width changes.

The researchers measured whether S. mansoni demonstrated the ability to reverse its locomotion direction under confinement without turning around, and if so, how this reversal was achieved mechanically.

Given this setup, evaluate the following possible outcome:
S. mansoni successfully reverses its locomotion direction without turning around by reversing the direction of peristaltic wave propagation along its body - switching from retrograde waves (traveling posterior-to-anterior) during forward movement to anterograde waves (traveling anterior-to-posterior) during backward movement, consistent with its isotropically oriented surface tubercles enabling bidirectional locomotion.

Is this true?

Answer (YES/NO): NO